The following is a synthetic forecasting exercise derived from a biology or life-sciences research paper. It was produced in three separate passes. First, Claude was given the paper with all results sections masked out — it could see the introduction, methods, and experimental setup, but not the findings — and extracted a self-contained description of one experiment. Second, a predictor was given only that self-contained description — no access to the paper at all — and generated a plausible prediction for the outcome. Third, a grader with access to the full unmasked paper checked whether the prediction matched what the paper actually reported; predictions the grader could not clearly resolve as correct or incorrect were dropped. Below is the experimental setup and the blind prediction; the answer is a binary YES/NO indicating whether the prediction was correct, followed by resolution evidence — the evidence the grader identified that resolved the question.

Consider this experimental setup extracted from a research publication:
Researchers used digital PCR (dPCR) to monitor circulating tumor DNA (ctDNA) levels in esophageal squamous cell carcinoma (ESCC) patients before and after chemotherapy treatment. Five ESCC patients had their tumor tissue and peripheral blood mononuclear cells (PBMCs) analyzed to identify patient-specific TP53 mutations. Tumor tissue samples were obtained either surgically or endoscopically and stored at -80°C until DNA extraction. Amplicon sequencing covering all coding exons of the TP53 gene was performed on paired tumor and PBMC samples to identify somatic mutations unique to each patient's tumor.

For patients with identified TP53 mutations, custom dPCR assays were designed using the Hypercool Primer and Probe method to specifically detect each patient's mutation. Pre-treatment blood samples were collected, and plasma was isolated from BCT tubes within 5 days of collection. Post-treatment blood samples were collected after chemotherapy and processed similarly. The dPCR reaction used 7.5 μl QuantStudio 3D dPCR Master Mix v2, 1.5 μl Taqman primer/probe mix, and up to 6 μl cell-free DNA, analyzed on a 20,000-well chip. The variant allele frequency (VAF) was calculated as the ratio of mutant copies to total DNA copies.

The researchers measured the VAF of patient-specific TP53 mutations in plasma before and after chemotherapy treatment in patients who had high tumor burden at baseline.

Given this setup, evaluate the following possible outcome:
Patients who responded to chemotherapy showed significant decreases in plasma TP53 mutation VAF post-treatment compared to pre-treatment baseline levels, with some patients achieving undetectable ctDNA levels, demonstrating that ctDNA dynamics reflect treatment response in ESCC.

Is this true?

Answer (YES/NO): NO